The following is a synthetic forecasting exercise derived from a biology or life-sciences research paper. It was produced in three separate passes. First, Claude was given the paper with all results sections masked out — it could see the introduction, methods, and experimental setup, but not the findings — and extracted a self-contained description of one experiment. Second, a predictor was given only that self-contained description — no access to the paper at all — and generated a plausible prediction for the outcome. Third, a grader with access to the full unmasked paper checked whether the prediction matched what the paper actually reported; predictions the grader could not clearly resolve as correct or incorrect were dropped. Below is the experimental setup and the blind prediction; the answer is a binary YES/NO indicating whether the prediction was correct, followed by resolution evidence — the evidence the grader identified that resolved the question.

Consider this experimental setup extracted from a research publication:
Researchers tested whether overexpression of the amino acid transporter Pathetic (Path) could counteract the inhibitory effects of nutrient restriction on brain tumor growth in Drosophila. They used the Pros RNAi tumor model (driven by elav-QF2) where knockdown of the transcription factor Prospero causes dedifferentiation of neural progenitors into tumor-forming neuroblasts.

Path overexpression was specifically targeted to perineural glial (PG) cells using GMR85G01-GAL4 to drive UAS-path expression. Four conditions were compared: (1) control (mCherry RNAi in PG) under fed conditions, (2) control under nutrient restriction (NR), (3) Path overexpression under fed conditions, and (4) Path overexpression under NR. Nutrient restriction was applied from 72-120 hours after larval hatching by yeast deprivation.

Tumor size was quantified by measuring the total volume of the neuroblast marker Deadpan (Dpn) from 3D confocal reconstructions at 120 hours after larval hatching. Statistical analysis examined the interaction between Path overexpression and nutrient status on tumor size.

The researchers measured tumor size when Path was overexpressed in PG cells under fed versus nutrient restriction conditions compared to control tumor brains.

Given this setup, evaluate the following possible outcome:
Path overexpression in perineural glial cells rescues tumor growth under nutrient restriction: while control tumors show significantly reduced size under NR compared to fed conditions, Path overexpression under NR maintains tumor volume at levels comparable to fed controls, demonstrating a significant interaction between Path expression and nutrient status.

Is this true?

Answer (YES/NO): NO